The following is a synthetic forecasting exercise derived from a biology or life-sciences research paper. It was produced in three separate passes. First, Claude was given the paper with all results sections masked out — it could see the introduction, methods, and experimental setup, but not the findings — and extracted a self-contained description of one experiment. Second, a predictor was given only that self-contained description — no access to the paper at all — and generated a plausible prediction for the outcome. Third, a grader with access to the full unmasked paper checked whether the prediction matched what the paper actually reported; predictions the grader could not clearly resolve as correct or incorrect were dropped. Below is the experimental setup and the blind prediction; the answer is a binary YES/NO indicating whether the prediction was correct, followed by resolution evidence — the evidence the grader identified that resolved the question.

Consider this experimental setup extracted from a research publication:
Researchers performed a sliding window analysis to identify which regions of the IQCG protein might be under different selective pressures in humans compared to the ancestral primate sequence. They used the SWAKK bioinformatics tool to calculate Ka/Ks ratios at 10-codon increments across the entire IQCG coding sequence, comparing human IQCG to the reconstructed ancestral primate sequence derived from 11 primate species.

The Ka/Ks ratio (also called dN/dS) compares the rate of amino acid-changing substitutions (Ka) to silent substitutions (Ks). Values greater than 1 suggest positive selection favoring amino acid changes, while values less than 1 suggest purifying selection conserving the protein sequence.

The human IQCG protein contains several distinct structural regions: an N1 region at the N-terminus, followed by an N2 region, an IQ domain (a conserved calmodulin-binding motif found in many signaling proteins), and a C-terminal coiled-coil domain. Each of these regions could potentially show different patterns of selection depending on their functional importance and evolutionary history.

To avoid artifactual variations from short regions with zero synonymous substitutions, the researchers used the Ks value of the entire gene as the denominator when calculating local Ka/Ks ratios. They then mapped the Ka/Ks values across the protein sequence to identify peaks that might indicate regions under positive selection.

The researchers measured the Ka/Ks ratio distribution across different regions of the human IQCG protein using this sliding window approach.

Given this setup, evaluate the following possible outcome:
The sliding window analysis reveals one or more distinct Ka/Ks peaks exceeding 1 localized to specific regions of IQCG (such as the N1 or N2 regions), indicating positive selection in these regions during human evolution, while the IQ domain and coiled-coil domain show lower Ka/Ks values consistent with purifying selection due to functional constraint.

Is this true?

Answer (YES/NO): YES